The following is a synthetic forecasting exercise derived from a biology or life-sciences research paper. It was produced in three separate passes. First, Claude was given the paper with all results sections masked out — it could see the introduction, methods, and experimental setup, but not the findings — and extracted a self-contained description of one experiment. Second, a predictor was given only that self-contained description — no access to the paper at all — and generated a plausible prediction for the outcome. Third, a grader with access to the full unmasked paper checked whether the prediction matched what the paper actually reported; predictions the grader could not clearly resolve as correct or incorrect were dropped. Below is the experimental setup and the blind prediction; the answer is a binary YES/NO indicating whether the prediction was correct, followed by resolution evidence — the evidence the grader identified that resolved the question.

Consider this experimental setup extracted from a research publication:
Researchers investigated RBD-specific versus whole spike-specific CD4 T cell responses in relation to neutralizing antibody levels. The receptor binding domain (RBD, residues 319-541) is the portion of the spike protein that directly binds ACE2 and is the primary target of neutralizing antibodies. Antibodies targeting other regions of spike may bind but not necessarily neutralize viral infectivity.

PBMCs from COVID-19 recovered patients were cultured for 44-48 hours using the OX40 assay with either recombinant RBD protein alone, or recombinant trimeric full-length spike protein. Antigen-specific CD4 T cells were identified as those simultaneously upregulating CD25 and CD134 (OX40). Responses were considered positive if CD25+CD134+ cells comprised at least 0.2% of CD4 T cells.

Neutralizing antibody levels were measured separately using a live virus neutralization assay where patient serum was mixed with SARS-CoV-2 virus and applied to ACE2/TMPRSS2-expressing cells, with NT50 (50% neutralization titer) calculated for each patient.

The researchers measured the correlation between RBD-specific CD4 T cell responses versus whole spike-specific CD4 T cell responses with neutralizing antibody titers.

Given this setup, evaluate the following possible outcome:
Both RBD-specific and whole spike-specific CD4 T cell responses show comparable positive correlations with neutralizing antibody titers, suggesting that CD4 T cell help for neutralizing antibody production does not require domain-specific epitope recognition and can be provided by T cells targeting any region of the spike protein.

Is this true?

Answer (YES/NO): NO